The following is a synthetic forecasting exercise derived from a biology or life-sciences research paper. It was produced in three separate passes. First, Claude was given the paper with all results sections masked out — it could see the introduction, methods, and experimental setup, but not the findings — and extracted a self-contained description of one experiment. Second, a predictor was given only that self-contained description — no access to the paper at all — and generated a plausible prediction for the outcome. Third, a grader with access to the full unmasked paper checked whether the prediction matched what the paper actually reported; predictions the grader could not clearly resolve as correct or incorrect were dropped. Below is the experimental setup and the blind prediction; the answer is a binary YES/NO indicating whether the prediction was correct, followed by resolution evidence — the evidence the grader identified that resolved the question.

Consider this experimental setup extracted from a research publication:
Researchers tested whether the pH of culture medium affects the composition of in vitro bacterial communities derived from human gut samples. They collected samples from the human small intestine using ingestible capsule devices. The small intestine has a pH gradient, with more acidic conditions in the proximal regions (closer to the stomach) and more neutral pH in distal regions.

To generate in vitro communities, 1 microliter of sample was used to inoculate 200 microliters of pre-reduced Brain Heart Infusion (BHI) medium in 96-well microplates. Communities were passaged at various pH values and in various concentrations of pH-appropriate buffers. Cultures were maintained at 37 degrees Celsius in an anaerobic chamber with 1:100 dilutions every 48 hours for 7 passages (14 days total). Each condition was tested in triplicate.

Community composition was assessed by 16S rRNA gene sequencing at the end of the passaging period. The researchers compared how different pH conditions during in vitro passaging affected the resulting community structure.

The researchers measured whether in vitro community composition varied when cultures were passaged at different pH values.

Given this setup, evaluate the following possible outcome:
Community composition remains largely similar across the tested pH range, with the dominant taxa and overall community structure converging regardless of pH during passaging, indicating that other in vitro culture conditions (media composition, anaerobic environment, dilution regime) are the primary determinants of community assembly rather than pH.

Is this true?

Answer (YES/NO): NO